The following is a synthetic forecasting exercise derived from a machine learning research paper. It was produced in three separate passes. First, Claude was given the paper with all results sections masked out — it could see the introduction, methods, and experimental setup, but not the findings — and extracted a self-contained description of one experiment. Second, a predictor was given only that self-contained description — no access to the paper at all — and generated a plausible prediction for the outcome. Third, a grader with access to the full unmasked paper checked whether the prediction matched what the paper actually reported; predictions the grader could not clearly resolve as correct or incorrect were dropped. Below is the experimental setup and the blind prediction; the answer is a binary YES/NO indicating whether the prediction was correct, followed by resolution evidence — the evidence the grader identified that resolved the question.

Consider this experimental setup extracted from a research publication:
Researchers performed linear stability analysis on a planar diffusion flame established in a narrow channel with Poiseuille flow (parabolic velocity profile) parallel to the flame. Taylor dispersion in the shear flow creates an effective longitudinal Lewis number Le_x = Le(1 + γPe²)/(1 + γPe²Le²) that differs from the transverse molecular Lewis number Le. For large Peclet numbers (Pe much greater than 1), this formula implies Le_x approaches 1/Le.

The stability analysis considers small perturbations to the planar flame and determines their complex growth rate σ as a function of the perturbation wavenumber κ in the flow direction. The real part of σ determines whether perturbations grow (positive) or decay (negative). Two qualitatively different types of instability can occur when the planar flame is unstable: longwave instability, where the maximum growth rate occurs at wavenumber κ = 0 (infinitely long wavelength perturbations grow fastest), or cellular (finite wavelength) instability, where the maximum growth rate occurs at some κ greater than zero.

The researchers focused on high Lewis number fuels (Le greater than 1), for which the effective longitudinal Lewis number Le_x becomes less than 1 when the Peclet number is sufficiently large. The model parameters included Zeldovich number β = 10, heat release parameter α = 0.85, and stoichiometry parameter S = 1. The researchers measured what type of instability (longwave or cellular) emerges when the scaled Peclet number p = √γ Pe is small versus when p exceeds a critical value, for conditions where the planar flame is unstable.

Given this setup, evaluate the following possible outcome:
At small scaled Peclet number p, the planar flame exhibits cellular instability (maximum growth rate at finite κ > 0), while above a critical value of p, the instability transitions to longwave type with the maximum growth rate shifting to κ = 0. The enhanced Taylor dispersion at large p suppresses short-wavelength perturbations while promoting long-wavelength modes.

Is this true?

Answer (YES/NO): NO